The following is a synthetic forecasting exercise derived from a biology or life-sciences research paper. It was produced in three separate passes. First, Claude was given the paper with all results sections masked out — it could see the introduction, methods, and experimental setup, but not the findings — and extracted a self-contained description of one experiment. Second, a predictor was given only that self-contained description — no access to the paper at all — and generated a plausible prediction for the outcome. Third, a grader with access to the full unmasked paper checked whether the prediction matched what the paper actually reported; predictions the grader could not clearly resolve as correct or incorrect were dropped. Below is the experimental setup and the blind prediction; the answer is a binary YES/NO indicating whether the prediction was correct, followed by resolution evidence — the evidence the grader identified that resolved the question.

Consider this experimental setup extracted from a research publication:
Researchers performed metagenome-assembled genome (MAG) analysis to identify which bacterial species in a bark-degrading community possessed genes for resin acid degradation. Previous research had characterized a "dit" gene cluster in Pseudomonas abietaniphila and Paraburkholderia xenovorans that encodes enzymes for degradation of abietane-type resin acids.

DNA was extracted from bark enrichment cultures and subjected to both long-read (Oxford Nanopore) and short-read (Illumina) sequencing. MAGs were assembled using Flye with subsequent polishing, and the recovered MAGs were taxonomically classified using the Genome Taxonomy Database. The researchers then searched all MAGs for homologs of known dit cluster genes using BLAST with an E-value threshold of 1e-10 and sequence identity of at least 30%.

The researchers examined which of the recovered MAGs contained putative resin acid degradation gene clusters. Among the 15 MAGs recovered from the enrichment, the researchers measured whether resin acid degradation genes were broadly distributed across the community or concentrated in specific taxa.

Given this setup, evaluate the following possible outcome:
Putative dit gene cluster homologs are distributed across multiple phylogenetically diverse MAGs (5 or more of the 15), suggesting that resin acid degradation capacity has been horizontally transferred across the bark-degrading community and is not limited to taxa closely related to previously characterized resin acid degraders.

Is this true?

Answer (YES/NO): NO